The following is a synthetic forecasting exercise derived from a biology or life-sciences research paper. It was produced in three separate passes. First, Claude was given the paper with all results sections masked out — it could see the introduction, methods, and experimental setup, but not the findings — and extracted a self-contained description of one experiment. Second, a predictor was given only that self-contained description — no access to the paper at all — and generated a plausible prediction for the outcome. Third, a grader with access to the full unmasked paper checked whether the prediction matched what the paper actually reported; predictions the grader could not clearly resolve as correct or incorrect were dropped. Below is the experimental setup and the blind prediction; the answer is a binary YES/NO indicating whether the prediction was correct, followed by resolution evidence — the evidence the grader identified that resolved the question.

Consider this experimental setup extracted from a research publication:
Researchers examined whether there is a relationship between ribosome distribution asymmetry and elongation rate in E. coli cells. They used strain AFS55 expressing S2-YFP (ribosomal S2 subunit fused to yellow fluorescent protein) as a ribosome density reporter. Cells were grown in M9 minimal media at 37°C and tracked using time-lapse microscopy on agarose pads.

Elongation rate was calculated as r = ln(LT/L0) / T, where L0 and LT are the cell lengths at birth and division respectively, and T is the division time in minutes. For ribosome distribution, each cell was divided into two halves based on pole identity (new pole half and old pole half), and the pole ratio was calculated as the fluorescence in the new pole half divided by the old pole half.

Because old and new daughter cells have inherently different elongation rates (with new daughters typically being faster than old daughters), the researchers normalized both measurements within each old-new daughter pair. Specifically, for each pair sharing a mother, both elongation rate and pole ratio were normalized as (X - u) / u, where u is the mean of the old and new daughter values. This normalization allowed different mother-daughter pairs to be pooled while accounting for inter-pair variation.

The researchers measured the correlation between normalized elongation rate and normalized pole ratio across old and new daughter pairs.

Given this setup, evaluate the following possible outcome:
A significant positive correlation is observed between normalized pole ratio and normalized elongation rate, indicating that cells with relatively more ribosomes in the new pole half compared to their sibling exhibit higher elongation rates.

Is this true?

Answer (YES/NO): YES